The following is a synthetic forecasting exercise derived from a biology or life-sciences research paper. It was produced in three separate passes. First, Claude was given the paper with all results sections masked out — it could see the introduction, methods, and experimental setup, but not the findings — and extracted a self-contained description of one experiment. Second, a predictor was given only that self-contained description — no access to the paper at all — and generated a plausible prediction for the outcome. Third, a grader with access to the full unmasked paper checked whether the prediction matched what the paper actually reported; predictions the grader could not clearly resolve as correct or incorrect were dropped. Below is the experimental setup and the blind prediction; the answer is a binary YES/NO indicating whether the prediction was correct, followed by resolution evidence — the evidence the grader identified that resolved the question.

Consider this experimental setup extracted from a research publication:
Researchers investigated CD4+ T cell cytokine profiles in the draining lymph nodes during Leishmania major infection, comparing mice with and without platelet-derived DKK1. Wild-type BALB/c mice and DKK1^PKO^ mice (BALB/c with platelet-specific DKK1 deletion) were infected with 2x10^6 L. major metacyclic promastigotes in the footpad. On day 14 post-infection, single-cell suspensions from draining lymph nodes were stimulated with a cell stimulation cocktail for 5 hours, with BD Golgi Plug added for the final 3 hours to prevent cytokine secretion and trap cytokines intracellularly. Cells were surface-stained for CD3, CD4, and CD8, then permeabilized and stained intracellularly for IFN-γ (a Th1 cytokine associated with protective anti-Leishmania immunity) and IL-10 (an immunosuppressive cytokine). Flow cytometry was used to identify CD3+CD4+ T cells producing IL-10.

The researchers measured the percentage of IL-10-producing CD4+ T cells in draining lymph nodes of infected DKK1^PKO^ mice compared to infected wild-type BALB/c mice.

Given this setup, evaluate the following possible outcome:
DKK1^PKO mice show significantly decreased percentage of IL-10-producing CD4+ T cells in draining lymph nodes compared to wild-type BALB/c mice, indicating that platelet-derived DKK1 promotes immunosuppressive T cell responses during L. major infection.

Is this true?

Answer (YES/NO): YES